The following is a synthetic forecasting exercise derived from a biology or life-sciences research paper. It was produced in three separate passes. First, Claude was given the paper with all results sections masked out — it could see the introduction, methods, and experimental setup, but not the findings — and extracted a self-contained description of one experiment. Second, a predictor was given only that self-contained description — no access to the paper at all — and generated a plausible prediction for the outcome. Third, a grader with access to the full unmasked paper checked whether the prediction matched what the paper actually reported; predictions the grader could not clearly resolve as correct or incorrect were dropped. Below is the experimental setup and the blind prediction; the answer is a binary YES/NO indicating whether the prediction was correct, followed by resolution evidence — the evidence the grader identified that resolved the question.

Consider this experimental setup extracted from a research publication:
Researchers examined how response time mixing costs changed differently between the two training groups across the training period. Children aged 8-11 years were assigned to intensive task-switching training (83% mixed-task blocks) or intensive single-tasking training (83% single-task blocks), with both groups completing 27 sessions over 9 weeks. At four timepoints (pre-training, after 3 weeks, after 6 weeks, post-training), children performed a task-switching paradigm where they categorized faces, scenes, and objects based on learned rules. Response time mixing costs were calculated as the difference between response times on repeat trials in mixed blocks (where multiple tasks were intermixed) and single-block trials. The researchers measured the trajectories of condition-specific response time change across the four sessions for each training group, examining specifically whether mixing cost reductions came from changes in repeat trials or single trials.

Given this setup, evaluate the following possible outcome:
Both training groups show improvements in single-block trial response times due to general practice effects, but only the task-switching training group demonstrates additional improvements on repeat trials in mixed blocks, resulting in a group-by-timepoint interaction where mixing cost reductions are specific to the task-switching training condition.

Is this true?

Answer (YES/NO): NO